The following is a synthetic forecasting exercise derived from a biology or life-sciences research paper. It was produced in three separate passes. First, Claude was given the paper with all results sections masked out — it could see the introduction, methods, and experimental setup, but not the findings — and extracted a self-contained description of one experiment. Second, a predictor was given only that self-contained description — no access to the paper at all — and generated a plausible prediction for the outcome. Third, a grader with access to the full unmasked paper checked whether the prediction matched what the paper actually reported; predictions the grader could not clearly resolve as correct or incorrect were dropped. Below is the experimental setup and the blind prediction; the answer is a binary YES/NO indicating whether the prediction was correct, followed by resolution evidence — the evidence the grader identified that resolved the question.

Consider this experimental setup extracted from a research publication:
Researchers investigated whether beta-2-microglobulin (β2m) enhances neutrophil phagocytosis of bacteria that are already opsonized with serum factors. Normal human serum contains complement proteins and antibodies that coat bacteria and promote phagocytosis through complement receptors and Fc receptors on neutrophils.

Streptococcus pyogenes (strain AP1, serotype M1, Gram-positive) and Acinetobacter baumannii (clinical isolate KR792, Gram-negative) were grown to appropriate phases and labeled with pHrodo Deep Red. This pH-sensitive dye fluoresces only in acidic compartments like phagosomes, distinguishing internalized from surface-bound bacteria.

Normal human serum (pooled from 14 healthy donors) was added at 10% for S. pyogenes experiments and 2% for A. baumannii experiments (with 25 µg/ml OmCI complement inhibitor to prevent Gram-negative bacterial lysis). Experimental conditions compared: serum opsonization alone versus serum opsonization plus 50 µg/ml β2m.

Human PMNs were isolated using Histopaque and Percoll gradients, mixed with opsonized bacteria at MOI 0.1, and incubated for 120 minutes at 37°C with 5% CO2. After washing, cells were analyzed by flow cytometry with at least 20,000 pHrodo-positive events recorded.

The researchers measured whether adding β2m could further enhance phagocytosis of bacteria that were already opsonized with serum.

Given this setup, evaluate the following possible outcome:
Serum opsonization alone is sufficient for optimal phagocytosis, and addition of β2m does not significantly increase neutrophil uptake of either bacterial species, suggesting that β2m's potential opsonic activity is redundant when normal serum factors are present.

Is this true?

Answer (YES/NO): NO